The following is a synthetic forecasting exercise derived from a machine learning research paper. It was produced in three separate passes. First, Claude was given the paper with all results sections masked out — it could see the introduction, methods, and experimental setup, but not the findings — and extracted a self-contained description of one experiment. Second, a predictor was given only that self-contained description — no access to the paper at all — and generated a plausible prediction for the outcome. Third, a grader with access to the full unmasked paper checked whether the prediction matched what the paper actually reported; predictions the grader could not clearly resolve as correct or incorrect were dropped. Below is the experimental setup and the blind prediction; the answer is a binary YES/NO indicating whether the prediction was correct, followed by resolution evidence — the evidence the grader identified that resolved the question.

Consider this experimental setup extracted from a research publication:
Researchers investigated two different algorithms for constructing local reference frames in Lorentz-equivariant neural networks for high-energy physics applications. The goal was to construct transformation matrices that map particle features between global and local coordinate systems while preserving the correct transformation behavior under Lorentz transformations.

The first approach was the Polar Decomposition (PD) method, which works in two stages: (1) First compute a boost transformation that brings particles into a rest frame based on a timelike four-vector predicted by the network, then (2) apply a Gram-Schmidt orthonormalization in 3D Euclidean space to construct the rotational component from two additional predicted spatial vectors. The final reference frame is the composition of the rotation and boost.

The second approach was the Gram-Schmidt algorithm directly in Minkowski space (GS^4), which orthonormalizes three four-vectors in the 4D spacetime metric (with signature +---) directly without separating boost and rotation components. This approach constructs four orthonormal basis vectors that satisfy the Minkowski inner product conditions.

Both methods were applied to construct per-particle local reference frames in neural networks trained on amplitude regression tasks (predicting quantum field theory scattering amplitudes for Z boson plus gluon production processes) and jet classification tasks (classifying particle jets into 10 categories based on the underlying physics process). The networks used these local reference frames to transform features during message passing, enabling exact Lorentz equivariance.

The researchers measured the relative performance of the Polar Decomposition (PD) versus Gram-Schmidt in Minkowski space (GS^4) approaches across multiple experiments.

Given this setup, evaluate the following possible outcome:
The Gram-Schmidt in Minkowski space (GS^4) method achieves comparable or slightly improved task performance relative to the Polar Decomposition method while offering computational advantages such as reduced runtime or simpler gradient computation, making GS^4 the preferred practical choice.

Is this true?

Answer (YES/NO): NO